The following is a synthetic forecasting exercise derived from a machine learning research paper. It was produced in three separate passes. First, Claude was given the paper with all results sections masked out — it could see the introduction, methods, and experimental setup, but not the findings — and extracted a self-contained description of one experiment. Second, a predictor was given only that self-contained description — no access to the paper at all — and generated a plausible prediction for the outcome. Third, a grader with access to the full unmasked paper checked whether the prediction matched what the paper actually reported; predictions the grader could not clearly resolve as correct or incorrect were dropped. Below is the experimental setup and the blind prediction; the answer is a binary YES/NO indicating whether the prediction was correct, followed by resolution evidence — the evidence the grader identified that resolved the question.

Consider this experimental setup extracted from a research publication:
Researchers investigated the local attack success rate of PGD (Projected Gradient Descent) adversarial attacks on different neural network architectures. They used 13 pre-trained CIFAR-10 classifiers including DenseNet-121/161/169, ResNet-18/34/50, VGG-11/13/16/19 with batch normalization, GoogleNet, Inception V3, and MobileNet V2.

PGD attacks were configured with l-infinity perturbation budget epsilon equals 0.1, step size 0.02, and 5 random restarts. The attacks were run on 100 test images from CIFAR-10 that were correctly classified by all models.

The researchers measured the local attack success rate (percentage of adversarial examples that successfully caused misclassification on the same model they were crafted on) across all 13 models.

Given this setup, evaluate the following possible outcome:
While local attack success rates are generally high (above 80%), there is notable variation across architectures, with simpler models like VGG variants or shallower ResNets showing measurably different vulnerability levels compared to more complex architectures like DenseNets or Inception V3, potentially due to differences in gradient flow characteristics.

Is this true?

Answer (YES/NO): NO